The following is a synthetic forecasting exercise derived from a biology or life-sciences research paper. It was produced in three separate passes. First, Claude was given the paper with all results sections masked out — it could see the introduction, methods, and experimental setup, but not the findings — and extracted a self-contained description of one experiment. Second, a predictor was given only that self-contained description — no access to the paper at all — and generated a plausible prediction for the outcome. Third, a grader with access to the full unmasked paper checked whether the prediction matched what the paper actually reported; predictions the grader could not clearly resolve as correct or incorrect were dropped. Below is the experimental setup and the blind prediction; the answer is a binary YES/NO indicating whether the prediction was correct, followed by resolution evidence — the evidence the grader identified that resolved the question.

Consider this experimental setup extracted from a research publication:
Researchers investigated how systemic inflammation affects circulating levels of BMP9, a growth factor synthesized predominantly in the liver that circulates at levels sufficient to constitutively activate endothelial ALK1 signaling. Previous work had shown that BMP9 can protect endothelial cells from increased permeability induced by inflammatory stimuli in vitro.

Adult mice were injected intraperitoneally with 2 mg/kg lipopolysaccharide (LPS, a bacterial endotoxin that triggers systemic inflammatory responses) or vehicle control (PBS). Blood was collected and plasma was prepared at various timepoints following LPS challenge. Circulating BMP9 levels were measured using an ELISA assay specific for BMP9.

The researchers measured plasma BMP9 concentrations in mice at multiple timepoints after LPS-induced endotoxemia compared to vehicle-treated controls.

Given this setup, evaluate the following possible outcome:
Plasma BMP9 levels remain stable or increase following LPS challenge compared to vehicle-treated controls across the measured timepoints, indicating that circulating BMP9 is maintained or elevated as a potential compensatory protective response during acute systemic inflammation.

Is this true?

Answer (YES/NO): NO